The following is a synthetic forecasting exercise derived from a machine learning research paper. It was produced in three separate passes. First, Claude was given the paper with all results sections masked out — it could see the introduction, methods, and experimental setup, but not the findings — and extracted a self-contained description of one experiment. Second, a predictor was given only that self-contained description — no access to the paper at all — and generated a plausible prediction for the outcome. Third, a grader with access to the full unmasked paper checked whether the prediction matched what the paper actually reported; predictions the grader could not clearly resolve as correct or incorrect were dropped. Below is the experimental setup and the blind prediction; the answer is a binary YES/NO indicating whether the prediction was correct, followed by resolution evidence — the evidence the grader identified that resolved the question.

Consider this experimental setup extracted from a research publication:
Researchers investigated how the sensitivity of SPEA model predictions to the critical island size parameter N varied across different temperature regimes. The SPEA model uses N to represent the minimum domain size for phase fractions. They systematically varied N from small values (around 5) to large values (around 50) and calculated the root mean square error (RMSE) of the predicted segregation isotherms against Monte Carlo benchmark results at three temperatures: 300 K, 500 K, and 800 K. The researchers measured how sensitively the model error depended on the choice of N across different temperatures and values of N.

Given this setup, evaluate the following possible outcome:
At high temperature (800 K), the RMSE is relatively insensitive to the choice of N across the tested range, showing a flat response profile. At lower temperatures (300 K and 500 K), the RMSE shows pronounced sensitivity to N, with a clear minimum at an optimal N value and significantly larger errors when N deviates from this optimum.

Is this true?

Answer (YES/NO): NO